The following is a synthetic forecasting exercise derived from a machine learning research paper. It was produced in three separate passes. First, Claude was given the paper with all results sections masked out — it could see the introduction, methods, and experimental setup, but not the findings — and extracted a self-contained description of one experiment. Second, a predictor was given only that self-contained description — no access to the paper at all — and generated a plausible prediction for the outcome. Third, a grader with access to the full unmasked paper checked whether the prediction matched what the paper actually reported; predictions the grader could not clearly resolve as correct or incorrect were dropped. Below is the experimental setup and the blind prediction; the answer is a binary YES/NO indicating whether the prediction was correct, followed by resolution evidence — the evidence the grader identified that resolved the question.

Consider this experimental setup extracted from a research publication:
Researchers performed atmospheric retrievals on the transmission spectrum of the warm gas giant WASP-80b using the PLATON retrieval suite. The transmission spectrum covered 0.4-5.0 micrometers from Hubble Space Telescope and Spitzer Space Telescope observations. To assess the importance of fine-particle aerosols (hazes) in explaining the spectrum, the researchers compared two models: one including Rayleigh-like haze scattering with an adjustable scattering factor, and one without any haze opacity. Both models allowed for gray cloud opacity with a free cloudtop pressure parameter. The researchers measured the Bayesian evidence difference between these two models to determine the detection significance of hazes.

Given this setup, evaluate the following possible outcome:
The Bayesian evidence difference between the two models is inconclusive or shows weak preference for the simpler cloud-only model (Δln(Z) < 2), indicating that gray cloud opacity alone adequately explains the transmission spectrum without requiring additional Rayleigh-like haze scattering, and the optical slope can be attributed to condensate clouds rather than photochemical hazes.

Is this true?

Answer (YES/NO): NO